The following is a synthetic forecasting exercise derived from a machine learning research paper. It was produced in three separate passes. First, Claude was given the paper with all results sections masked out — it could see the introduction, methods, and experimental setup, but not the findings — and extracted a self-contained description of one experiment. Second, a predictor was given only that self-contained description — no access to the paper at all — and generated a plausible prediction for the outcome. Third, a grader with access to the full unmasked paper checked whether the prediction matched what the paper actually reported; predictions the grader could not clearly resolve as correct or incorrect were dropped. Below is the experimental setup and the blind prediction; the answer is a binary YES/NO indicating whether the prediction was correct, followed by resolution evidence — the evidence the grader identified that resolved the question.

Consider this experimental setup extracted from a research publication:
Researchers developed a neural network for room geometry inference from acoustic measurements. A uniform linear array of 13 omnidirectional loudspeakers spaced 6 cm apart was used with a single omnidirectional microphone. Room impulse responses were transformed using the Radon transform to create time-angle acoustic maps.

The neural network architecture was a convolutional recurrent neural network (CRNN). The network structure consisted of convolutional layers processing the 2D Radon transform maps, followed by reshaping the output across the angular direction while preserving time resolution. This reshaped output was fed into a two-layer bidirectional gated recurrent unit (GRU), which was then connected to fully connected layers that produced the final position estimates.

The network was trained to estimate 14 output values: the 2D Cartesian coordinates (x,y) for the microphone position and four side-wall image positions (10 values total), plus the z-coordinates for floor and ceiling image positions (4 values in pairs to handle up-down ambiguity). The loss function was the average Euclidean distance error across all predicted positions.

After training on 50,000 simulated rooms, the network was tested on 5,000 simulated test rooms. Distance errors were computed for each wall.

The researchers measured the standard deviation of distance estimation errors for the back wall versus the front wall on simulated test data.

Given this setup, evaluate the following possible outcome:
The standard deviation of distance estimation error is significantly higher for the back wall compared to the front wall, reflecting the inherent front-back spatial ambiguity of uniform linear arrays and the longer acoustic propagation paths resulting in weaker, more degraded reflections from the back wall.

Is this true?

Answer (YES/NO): NO